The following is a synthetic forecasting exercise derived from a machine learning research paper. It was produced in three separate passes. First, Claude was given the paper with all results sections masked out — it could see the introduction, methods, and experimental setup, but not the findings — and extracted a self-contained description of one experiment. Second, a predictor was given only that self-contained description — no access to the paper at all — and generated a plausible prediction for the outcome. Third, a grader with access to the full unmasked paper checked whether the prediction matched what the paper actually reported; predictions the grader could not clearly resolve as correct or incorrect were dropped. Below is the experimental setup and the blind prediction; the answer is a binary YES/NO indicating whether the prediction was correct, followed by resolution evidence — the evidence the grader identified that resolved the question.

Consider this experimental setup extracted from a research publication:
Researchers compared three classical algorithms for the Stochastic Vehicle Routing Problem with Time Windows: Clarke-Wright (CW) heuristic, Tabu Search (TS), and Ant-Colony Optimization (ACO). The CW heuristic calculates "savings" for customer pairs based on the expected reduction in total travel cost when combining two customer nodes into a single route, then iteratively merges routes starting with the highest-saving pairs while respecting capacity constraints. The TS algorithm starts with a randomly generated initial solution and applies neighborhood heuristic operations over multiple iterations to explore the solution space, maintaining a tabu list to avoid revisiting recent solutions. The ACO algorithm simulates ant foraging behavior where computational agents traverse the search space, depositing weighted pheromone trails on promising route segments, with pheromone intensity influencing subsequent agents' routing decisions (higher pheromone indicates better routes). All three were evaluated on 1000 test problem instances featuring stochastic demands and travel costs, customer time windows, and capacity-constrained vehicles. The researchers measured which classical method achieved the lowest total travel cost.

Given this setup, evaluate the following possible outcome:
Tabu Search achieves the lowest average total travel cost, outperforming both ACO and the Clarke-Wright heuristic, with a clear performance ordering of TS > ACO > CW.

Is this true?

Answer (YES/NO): NO